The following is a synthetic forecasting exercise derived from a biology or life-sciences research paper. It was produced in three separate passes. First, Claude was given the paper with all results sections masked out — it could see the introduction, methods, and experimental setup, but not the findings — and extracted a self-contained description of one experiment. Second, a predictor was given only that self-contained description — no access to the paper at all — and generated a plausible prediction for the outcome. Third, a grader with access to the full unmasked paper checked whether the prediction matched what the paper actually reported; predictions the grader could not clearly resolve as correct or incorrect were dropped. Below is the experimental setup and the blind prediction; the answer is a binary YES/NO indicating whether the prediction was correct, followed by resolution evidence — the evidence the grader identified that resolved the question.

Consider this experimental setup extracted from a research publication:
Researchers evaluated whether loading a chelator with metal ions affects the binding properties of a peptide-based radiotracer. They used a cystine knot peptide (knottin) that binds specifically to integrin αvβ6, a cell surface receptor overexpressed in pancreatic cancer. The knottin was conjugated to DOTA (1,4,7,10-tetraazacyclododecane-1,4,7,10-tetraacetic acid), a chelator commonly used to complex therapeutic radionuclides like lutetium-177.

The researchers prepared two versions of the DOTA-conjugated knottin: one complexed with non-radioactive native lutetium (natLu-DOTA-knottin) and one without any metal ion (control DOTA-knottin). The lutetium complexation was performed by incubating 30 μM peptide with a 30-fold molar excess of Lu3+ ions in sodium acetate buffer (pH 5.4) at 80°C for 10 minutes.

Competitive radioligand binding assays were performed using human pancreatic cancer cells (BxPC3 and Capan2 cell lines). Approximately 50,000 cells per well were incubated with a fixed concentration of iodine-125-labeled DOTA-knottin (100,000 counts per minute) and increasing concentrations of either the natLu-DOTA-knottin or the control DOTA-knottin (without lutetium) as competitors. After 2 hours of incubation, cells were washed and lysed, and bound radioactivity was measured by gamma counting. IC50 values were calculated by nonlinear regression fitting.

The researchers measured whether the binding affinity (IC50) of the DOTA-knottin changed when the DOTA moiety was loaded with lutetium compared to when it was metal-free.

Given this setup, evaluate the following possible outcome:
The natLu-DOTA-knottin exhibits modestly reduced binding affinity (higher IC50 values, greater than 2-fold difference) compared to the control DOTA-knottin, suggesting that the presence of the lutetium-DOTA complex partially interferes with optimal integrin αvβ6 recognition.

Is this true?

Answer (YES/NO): NO